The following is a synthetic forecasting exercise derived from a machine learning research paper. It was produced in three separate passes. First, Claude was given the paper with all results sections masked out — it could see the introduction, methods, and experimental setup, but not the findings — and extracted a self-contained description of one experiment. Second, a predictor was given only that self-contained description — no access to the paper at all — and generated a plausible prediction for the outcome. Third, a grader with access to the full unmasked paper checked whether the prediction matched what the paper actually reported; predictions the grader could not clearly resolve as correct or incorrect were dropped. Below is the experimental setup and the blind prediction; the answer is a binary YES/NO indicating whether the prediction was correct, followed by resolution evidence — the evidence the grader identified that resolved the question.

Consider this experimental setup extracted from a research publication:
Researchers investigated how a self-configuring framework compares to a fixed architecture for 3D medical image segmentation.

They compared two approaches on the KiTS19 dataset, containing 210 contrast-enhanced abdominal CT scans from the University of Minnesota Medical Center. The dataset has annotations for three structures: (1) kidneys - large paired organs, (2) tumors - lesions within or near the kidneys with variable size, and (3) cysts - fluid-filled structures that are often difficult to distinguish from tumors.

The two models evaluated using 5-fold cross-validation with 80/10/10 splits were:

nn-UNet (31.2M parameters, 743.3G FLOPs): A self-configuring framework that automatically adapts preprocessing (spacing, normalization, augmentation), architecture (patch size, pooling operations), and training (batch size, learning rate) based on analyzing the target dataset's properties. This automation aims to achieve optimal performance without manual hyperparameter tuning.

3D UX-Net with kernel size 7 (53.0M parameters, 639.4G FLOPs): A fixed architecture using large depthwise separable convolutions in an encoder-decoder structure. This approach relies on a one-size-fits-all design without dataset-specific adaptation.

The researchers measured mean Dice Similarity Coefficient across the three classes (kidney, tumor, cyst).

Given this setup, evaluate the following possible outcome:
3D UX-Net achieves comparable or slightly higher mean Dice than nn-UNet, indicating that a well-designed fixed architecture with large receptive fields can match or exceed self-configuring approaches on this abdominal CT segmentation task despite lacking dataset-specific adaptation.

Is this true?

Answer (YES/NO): NO